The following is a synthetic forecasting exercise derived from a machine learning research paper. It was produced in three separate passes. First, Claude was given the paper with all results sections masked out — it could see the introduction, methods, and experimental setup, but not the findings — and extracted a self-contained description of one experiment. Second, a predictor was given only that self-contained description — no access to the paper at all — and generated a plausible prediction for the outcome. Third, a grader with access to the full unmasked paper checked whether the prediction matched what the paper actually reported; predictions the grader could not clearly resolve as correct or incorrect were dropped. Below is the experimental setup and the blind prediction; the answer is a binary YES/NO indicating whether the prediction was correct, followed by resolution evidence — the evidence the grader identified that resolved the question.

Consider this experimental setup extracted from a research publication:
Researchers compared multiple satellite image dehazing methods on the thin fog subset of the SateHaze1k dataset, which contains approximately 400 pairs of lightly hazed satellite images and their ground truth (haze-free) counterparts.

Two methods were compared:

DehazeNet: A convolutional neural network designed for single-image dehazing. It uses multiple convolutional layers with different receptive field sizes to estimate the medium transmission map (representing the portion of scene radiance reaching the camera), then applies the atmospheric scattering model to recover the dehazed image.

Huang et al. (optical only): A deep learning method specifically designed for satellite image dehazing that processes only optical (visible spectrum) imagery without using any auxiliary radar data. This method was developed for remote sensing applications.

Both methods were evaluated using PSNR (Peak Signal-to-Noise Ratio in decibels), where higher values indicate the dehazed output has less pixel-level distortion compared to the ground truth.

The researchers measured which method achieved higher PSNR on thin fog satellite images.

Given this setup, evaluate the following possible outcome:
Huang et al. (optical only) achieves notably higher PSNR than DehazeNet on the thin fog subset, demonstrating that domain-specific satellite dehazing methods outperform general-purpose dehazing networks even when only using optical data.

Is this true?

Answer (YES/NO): YES